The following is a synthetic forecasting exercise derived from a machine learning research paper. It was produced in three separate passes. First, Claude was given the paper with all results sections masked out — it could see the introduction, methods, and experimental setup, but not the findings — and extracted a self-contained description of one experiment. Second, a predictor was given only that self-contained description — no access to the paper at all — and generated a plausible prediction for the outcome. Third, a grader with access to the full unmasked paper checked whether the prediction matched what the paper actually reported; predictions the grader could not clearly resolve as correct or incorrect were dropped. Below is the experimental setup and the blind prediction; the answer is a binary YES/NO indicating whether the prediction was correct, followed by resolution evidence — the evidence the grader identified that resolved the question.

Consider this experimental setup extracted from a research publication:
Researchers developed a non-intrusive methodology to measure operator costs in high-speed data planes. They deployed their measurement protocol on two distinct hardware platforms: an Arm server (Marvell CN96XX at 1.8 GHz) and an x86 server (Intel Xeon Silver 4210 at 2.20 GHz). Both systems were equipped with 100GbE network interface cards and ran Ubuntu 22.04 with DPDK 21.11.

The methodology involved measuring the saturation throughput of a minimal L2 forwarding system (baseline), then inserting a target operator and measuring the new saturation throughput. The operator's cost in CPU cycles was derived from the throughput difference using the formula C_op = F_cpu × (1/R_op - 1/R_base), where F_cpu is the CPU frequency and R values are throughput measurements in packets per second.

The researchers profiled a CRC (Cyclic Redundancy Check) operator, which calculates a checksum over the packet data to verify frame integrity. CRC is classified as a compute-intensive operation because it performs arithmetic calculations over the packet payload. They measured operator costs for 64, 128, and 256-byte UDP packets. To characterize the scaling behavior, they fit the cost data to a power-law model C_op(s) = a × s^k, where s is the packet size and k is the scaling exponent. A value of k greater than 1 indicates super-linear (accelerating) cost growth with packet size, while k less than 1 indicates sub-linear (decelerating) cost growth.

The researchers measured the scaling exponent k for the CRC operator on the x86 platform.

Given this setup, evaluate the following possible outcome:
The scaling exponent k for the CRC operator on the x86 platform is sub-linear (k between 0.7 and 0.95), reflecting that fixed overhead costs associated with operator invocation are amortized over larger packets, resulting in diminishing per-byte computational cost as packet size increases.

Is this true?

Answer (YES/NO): NO